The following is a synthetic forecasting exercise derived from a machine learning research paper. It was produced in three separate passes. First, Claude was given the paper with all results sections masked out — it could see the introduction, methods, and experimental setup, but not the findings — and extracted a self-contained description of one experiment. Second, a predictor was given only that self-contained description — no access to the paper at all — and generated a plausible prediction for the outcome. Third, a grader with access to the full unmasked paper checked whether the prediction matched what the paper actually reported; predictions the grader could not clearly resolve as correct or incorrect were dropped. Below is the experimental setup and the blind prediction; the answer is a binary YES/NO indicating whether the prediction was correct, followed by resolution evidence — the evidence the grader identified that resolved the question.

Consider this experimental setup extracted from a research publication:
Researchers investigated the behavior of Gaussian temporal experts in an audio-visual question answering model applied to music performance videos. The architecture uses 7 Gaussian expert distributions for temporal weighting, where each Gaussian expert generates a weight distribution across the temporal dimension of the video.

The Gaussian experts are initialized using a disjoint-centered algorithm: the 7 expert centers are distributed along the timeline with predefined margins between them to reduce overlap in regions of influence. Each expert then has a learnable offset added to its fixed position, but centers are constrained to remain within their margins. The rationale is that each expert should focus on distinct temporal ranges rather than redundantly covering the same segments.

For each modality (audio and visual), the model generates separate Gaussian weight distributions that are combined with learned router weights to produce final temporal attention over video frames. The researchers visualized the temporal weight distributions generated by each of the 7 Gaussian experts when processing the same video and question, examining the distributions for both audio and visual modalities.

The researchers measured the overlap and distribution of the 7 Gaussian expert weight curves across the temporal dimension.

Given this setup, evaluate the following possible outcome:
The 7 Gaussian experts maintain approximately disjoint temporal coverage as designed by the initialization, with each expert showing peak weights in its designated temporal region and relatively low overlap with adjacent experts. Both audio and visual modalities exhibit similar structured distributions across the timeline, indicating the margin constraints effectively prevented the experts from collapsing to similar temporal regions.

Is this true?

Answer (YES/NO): NO